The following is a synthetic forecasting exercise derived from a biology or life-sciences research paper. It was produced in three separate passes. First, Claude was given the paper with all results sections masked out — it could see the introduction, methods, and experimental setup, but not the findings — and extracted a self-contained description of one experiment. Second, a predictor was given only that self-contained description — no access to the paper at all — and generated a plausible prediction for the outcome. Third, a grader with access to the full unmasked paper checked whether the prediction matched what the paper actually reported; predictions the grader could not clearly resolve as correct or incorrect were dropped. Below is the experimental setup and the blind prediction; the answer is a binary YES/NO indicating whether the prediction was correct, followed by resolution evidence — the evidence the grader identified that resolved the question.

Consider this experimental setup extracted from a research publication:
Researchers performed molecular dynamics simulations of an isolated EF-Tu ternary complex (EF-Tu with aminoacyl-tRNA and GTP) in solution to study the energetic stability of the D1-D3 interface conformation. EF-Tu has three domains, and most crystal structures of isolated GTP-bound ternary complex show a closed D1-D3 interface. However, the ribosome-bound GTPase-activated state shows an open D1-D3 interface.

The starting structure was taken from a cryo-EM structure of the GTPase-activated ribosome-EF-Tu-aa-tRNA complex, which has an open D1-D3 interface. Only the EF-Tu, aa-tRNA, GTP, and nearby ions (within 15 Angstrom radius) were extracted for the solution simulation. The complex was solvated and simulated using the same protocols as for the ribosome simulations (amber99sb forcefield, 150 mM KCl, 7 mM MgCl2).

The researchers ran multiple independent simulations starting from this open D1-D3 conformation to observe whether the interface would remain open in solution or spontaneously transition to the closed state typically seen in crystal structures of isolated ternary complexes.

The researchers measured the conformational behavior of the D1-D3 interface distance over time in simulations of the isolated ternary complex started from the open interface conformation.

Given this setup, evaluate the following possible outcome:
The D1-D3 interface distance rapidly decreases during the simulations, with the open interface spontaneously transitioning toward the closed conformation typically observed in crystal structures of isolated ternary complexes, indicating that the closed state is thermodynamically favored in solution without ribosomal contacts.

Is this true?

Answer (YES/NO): NO